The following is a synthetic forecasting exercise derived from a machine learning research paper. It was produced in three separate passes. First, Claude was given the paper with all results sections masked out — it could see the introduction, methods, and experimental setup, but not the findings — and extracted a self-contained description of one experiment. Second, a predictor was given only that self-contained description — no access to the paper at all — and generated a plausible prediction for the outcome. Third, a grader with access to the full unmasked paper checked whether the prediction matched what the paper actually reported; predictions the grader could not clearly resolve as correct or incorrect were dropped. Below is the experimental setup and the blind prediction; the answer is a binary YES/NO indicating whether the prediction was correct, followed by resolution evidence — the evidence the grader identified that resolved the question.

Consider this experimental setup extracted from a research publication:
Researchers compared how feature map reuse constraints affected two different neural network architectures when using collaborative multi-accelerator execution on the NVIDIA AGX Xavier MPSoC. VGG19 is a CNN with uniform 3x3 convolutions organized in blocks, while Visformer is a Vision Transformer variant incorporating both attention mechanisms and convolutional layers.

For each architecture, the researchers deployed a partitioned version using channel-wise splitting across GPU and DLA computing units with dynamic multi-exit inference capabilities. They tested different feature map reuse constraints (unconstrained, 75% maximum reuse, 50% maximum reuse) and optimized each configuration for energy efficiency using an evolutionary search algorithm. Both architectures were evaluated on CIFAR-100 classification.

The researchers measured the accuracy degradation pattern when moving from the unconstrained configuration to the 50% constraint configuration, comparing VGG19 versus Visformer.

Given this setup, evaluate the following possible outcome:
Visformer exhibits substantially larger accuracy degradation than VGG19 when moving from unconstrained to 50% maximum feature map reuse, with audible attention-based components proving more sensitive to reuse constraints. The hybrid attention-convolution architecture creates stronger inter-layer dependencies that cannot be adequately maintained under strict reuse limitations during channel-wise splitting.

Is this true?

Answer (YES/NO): YES